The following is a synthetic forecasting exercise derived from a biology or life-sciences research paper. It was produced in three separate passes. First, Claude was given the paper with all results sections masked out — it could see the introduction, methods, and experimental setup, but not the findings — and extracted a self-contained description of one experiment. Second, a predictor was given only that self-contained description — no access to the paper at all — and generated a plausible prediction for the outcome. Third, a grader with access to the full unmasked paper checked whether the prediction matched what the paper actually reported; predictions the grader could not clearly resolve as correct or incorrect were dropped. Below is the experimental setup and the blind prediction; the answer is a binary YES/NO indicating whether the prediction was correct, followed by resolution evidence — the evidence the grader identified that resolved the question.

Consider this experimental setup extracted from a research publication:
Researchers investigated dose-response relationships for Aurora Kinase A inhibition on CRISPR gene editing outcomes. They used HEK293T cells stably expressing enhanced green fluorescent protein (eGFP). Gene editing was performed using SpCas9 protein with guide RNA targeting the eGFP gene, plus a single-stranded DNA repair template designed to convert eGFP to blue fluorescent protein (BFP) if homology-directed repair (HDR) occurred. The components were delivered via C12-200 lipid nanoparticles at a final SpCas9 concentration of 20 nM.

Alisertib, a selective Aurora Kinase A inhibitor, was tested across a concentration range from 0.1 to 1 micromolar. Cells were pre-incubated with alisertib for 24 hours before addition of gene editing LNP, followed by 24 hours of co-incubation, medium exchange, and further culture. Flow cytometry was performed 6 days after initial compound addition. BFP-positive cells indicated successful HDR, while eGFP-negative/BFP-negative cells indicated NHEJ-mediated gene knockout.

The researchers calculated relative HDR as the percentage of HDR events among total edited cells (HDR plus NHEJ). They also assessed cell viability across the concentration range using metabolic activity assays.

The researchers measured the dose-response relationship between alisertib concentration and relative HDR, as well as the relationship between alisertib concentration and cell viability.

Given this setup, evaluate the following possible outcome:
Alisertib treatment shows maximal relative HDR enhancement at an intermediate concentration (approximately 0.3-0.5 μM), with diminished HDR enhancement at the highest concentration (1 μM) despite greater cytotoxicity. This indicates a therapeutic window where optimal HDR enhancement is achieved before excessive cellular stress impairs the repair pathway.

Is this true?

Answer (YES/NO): NO